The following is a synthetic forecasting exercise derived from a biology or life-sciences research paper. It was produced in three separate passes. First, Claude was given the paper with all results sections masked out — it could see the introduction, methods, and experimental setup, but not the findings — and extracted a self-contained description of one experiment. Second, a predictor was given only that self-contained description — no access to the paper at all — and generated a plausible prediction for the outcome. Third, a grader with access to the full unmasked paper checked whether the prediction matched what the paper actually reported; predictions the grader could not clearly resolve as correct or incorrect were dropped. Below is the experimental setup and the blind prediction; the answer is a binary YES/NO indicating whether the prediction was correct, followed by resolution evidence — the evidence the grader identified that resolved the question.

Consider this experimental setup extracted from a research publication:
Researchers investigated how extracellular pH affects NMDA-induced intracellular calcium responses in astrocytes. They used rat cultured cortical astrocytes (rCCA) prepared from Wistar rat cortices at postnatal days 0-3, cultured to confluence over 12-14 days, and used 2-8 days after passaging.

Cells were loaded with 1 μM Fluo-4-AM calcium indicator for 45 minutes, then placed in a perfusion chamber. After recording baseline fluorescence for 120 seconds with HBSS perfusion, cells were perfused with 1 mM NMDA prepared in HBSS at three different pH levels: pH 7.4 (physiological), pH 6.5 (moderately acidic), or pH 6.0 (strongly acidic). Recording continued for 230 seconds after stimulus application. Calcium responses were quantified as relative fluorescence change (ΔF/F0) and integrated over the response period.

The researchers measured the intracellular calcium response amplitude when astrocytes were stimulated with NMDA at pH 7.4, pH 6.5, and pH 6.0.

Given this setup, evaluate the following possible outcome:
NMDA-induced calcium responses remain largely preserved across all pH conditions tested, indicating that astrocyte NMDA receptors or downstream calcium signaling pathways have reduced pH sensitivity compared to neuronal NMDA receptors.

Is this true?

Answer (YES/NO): NO